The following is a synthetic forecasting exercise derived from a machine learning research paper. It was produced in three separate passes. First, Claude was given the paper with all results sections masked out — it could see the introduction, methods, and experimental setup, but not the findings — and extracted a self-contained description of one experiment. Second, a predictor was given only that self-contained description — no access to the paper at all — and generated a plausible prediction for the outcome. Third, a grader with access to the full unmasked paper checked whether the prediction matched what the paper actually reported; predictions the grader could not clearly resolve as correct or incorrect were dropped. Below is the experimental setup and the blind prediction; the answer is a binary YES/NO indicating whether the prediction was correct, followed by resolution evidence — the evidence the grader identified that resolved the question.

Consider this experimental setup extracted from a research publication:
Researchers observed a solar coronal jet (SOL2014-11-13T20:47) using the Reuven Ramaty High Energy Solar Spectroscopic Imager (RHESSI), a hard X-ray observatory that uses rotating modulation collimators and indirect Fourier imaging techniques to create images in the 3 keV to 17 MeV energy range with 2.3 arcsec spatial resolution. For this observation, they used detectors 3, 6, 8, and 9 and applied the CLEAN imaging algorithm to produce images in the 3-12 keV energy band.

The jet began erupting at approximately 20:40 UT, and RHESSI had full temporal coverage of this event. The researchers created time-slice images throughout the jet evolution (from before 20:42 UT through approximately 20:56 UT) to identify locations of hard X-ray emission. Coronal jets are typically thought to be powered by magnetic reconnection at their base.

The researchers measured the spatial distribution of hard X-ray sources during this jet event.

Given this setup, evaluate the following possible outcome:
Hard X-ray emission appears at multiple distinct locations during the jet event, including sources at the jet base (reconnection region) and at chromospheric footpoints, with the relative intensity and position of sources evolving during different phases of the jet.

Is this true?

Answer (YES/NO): NO